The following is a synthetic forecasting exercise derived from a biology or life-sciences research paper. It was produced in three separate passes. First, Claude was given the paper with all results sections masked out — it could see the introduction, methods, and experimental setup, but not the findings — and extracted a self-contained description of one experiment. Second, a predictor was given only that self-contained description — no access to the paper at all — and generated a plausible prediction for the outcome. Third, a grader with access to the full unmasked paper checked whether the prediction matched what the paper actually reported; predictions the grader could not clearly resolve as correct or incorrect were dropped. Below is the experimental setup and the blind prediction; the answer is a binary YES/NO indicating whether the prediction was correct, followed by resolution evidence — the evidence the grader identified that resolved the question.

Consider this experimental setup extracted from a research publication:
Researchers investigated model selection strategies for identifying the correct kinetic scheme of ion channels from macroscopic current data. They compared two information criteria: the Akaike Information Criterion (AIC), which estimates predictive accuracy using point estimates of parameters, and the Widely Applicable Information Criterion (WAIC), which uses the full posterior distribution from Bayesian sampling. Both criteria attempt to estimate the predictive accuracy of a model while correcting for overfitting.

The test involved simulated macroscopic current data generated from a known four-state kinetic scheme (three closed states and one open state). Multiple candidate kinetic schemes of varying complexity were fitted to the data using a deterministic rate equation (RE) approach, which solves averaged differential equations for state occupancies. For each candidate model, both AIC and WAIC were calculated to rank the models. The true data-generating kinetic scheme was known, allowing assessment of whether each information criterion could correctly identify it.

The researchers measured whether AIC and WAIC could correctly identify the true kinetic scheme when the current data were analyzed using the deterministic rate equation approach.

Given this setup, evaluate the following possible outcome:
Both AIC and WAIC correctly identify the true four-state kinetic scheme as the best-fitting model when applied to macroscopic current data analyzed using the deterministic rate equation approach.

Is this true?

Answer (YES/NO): NO